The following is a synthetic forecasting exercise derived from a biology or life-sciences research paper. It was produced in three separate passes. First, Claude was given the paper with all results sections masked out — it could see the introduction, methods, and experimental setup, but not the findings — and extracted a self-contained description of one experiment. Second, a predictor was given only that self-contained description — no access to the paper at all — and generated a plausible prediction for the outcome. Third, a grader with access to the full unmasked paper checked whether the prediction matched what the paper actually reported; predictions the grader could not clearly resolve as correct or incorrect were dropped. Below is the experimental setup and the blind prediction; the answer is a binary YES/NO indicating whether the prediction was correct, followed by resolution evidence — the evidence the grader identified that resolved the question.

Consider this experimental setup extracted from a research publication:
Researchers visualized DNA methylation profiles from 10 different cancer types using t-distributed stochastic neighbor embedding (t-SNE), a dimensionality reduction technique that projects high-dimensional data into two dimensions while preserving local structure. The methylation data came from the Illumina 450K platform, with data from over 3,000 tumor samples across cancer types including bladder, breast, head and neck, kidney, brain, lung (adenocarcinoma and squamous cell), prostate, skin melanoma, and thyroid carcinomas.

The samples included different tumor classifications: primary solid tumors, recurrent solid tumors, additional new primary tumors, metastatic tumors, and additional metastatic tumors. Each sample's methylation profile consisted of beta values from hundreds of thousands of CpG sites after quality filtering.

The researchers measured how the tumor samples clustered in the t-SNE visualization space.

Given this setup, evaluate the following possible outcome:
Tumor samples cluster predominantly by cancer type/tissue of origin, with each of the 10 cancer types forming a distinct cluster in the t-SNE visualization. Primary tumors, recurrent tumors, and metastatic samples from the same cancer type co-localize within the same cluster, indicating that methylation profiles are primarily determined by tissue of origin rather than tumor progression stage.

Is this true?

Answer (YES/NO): NO